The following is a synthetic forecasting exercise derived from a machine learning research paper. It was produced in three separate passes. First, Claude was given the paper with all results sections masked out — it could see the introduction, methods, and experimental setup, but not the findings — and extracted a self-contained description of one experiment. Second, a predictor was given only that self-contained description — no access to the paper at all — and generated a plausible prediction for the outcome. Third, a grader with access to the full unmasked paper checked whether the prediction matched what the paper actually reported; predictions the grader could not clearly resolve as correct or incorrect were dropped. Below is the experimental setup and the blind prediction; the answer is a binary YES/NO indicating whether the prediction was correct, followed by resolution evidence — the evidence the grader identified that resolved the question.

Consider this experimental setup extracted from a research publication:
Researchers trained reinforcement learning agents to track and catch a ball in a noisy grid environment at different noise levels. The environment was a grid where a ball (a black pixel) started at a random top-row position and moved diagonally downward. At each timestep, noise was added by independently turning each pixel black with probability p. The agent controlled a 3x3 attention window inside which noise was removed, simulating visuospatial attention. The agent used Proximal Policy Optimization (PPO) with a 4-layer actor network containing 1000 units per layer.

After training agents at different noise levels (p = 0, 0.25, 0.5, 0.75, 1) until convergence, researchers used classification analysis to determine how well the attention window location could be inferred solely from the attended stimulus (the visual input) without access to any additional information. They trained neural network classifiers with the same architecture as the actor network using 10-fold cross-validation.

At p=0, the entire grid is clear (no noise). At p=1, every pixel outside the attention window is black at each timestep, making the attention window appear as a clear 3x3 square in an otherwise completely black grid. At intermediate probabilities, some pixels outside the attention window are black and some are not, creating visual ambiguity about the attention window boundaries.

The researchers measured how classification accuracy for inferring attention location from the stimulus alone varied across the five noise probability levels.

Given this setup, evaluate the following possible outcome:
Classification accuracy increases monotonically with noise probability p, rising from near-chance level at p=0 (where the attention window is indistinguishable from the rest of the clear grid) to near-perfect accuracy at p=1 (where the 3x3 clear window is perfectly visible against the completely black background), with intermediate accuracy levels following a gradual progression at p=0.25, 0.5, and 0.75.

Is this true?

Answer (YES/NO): NO